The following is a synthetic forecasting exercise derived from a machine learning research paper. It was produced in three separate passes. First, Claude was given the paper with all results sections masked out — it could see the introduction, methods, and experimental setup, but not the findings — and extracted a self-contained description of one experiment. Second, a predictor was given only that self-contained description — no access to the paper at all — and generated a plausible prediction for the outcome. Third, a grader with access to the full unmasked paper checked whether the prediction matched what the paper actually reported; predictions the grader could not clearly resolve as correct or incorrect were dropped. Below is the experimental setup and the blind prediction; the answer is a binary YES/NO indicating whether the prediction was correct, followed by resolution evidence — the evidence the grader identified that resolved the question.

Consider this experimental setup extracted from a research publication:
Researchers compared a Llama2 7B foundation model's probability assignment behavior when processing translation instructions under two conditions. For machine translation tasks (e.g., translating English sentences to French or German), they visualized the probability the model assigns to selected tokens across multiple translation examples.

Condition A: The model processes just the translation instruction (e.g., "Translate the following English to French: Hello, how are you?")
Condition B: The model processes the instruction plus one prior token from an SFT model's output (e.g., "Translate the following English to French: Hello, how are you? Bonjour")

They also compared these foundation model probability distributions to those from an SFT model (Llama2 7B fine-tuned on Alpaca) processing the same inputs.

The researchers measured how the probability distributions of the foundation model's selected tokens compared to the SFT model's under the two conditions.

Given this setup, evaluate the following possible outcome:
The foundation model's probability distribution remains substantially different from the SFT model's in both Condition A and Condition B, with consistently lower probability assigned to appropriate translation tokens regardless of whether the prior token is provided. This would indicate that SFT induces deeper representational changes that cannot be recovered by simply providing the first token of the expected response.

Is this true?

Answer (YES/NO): NO